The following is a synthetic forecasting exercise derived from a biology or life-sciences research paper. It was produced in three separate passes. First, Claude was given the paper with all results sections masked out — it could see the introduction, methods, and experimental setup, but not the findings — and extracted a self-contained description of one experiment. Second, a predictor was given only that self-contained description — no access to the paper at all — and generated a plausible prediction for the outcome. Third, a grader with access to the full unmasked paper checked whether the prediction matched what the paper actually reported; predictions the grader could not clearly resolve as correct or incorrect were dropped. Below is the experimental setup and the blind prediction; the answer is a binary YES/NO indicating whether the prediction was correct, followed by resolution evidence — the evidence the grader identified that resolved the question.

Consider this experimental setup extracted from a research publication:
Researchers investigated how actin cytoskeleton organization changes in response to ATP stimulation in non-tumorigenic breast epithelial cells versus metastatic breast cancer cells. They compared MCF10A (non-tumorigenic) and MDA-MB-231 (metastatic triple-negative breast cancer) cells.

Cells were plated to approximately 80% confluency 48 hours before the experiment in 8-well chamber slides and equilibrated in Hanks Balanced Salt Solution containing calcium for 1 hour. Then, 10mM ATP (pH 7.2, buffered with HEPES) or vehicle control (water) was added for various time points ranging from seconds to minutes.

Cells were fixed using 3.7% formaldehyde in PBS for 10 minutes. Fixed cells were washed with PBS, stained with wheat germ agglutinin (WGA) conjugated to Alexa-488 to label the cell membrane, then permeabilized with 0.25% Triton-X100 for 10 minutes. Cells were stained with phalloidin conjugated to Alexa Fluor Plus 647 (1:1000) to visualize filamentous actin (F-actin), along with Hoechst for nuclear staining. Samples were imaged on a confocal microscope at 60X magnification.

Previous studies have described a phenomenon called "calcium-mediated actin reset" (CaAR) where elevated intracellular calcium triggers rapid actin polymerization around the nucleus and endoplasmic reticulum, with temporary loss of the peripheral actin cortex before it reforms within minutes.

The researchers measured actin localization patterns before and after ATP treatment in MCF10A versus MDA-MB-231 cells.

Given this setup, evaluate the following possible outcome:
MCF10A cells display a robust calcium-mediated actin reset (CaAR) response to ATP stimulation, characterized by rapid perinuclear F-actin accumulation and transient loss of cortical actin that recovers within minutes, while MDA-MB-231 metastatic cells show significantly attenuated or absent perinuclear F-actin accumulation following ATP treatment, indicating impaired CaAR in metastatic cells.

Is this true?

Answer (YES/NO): NO